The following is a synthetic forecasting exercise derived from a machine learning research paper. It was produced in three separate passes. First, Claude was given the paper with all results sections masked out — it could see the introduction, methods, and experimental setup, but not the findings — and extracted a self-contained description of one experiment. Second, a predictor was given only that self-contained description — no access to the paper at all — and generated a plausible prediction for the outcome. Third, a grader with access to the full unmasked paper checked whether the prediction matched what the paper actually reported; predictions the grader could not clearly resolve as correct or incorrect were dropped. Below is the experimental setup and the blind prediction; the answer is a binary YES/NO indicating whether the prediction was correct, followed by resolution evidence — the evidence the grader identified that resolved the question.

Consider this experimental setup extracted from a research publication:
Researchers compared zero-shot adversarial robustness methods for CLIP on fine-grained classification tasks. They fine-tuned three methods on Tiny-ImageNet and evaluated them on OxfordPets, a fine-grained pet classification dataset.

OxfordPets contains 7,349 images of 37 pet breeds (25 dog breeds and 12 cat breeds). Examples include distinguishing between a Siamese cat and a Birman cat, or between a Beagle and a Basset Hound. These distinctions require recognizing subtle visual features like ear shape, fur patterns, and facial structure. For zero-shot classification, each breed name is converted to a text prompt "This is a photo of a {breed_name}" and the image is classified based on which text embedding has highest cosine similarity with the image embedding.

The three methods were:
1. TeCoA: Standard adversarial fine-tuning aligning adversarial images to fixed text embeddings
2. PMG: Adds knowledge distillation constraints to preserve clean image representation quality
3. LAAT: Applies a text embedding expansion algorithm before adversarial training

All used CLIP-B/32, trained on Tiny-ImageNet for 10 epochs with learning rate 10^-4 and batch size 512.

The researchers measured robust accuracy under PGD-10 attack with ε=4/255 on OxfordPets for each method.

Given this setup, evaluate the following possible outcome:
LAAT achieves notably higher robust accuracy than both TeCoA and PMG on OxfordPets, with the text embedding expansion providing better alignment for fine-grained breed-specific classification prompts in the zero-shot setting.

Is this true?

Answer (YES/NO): NO